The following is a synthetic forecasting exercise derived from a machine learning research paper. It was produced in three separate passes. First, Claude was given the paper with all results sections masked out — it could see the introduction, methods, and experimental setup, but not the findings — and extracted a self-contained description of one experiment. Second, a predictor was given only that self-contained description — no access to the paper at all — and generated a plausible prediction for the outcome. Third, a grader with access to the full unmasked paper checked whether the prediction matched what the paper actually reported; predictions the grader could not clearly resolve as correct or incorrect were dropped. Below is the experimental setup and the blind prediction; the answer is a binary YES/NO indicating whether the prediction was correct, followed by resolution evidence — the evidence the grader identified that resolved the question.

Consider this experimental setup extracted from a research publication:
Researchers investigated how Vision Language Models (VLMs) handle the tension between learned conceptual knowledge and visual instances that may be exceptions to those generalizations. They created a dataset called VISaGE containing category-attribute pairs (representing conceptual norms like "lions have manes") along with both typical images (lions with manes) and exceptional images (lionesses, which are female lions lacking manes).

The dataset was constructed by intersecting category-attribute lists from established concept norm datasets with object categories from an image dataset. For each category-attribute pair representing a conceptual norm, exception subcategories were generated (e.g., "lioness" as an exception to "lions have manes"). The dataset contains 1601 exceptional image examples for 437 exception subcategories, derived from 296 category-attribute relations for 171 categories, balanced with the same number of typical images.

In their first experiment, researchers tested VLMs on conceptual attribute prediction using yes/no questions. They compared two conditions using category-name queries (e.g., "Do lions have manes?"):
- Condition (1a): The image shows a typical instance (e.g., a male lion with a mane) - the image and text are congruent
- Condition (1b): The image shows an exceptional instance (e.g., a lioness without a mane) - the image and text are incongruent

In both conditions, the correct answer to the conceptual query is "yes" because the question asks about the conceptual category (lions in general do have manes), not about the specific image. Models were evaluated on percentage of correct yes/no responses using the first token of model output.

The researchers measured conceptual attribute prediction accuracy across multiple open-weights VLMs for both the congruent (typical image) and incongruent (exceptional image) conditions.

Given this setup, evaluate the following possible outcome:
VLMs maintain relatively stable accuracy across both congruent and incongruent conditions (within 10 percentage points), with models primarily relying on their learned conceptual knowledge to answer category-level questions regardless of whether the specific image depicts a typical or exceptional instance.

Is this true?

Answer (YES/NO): NO